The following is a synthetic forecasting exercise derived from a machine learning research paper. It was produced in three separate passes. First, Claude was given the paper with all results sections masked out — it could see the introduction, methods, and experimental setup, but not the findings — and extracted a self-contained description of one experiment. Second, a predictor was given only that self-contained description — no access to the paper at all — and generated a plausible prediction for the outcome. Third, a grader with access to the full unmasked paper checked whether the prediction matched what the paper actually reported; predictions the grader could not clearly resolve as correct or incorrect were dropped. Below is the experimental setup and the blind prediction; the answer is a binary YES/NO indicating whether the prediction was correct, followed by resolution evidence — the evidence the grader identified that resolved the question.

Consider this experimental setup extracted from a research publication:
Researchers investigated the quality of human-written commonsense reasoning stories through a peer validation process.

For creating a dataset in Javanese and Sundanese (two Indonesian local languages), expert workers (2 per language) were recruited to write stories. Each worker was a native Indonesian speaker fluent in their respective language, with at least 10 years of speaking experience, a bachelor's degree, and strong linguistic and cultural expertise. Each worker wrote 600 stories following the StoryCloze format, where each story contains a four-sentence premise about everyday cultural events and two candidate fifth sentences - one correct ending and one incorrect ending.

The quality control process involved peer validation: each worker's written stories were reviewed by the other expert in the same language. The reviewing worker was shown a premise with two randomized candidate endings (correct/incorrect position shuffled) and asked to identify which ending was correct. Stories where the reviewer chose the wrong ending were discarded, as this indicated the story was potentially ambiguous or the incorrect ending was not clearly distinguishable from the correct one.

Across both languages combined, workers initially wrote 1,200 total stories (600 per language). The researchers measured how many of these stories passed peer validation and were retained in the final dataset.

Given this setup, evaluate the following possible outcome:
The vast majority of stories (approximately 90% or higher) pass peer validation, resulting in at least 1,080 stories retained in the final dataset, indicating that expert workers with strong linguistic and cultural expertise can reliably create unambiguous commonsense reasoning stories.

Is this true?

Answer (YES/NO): YES